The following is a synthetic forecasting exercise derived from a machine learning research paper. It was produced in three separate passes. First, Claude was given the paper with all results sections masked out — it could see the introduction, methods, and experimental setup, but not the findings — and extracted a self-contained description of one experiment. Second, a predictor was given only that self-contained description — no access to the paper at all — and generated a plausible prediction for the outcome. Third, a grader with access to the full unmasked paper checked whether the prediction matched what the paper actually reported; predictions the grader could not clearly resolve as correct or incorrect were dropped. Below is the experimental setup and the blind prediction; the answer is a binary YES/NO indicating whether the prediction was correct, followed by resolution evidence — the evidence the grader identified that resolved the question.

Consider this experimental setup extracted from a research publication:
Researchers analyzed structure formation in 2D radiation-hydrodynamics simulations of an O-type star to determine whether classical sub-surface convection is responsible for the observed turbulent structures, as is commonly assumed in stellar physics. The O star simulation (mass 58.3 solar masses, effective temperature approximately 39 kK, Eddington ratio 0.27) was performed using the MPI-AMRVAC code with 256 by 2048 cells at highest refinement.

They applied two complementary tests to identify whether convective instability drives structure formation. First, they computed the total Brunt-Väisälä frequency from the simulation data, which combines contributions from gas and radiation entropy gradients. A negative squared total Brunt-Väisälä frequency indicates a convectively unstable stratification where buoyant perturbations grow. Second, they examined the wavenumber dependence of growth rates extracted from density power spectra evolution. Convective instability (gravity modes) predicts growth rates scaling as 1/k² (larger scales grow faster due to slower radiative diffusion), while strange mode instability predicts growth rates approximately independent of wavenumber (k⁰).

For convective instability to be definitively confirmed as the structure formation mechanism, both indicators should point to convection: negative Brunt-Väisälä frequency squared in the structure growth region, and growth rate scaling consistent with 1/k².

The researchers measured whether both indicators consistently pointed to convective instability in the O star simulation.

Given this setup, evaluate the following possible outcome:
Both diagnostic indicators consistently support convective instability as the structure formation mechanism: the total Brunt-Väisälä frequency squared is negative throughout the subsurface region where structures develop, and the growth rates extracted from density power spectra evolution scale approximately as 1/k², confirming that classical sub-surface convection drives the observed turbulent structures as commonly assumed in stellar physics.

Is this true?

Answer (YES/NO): NO